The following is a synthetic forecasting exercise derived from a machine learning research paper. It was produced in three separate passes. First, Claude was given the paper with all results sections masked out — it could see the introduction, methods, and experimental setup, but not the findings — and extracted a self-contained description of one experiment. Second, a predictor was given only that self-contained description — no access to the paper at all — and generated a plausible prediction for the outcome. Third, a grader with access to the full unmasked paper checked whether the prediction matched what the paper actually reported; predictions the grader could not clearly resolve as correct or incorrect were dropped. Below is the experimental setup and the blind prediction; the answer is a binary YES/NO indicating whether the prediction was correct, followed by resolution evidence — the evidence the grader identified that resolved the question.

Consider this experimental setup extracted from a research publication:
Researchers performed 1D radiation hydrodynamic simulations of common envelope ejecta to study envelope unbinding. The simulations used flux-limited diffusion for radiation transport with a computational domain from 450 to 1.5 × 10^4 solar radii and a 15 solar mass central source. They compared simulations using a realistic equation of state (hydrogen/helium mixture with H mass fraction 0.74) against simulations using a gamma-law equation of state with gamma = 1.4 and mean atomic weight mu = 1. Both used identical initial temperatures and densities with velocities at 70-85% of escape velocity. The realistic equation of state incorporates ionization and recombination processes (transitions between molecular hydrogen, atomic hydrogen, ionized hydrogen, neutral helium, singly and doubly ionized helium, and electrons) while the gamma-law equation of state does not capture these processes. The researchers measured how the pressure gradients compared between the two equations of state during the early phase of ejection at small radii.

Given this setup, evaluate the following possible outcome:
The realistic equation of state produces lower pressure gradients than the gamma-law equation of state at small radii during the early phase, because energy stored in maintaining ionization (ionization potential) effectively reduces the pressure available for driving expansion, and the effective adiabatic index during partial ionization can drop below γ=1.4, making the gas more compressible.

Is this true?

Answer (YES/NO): NO